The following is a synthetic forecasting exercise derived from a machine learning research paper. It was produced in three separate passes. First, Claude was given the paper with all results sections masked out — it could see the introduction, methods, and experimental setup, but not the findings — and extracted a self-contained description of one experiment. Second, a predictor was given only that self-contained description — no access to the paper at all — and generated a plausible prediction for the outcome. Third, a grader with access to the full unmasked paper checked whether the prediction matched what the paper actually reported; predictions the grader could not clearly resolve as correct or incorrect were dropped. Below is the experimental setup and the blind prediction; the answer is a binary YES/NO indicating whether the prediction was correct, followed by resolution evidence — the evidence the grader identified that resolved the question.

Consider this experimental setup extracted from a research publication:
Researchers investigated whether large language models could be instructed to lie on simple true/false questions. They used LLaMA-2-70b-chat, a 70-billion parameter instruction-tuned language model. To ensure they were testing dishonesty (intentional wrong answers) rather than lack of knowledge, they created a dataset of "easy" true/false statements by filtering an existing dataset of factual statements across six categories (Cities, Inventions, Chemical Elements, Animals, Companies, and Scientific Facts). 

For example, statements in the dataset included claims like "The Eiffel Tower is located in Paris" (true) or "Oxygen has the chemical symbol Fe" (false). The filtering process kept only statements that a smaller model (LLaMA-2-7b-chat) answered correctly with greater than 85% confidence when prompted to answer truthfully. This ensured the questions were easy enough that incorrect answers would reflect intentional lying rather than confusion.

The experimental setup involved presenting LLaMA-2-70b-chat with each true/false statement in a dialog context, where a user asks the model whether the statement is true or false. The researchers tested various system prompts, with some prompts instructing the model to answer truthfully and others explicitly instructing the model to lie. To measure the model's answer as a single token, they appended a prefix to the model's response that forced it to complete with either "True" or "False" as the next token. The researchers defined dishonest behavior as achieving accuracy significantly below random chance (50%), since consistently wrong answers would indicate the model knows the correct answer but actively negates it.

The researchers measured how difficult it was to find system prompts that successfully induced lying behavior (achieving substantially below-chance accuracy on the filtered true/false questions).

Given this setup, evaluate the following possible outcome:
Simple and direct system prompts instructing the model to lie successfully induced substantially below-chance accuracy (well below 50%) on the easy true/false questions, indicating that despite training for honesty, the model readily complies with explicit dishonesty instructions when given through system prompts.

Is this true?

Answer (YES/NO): NO